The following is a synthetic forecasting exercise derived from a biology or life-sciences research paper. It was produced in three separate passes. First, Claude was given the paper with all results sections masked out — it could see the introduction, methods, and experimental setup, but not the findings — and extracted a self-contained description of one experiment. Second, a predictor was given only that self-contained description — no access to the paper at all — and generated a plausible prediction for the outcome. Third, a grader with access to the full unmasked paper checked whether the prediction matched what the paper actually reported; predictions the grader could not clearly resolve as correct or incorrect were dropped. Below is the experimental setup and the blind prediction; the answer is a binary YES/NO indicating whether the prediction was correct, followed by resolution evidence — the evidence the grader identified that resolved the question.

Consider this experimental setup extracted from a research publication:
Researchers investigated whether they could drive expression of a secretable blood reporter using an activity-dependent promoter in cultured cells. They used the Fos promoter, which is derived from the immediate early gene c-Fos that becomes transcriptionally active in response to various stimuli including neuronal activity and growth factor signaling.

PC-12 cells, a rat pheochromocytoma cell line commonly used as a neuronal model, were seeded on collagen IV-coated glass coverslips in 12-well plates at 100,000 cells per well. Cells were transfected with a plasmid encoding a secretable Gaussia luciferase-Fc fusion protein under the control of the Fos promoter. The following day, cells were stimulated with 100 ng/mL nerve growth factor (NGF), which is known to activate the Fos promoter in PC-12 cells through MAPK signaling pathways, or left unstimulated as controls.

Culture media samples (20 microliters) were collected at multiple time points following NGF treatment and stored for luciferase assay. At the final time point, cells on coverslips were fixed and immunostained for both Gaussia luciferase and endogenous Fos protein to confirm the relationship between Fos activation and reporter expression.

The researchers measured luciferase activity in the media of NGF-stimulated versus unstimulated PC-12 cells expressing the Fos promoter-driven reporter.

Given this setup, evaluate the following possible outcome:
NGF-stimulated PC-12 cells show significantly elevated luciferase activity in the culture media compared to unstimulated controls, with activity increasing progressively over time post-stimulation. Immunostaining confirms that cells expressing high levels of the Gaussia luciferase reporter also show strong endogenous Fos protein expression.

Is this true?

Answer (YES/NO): YES